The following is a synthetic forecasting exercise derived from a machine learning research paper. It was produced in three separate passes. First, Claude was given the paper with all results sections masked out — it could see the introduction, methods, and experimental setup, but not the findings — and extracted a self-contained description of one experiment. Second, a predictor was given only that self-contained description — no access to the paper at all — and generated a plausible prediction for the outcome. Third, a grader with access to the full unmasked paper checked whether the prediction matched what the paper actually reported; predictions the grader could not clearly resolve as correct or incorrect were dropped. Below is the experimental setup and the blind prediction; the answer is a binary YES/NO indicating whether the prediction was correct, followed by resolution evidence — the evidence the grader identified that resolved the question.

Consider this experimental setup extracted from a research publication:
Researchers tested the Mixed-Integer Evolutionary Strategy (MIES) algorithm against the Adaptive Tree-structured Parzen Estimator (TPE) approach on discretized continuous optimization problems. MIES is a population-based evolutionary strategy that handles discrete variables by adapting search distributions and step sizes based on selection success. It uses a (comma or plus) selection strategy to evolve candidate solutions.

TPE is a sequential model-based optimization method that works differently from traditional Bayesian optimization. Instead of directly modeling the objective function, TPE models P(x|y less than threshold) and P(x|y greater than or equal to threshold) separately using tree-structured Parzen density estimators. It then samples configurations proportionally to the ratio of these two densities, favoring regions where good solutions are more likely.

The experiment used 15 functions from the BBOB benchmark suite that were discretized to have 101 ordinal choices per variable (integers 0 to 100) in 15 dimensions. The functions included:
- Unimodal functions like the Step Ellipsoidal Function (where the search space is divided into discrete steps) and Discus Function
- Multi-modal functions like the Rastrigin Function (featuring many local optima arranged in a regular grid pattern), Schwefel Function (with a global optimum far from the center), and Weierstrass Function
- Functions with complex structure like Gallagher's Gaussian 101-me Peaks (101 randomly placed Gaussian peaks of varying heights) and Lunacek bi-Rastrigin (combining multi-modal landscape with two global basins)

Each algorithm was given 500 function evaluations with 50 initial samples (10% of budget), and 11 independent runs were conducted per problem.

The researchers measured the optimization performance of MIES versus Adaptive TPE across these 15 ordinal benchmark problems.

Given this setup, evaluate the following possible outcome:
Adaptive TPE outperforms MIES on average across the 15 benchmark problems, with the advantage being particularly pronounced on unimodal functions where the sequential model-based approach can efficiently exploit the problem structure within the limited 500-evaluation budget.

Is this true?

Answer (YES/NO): NO